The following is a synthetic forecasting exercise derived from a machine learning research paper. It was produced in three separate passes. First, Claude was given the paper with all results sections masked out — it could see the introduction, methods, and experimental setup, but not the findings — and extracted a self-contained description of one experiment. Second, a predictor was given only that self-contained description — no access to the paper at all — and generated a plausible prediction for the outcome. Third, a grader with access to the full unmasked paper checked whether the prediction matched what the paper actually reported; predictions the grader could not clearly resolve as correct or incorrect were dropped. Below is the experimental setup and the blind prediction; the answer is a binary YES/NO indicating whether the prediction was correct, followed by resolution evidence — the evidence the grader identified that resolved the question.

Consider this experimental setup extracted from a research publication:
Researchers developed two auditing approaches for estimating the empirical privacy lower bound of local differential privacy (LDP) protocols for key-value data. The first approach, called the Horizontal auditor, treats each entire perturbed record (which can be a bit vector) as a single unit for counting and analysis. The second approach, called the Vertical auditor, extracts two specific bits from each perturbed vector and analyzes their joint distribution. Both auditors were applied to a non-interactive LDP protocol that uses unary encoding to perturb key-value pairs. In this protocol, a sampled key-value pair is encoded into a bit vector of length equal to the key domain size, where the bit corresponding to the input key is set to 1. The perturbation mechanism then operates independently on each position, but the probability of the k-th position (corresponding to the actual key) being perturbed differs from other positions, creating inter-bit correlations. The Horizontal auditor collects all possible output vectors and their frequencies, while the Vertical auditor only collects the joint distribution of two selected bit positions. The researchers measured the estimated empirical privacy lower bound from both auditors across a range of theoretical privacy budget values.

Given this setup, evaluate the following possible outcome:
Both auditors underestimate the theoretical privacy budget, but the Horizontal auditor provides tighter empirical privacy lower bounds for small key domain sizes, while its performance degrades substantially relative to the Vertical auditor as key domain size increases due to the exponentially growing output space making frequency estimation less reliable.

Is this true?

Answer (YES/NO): NO